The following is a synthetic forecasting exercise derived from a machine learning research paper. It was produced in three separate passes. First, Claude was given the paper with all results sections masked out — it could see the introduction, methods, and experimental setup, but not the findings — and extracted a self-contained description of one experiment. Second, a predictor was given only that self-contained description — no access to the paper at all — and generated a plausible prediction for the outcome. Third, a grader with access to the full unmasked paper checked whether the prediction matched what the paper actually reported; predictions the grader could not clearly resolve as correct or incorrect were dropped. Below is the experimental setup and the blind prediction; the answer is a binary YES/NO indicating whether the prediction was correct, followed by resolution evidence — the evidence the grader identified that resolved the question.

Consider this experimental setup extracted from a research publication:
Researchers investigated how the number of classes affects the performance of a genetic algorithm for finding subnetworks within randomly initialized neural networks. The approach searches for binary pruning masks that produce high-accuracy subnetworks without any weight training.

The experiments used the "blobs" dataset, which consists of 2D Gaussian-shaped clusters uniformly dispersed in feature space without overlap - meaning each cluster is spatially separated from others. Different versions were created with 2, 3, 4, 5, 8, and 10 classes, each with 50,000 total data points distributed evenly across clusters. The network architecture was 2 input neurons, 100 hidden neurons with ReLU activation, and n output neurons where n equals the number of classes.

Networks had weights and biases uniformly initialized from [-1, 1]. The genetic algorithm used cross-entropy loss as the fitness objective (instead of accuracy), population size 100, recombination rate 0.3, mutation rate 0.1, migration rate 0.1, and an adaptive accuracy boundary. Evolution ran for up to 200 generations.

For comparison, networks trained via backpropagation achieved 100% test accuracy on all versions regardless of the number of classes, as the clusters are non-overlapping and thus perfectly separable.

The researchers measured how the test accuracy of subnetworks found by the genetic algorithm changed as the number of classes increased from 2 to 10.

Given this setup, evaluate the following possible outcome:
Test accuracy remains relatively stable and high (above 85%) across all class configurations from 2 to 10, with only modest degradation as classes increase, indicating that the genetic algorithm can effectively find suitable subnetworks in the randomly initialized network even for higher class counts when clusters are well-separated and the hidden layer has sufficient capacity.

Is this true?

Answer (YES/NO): YES